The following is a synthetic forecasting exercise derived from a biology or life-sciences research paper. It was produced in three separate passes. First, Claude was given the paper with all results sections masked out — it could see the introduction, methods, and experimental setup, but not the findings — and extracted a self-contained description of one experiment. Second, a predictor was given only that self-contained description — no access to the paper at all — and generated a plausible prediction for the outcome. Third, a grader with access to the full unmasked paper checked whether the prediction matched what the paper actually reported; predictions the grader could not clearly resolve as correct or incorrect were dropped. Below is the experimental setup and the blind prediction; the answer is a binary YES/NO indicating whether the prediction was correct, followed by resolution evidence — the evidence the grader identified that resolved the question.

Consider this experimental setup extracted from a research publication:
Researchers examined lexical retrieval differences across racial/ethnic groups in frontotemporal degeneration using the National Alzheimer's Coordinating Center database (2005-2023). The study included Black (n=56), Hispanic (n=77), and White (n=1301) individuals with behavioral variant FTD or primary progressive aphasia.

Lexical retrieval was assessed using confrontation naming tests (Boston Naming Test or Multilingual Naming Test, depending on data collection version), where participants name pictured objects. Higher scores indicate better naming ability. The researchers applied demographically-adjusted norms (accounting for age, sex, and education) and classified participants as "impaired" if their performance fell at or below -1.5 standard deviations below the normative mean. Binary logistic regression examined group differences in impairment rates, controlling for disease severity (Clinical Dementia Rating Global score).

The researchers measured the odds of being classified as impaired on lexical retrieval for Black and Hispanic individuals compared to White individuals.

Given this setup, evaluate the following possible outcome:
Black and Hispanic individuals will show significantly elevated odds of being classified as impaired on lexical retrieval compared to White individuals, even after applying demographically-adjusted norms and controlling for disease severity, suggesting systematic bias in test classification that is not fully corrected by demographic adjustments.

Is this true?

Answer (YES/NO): YES